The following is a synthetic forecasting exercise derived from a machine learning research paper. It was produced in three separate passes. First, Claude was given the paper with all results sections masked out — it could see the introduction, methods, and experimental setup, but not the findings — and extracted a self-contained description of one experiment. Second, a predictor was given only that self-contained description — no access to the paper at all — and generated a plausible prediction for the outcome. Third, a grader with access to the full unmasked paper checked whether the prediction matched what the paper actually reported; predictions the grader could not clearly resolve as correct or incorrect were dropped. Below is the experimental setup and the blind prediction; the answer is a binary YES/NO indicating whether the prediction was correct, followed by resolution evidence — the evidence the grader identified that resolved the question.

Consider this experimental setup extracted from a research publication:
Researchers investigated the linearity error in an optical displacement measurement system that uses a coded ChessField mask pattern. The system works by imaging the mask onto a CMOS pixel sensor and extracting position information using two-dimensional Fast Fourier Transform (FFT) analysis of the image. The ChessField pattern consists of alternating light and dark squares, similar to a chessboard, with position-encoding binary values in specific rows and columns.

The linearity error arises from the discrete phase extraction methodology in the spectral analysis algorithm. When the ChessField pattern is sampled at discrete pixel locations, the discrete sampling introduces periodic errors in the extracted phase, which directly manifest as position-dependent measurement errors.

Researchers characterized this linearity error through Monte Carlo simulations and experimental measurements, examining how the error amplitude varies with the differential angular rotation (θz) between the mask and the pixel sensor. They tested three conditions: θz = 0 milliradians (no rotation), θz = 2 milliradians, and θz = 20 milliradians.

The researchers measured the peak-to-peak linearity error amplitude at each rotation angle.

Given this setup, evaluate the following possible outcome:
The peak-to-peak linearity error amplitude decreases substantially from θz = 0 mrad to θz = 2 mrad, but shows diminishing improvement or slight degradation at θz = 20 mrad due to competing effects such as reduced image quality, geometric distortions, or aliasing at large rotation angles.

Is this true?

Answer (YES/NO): NO